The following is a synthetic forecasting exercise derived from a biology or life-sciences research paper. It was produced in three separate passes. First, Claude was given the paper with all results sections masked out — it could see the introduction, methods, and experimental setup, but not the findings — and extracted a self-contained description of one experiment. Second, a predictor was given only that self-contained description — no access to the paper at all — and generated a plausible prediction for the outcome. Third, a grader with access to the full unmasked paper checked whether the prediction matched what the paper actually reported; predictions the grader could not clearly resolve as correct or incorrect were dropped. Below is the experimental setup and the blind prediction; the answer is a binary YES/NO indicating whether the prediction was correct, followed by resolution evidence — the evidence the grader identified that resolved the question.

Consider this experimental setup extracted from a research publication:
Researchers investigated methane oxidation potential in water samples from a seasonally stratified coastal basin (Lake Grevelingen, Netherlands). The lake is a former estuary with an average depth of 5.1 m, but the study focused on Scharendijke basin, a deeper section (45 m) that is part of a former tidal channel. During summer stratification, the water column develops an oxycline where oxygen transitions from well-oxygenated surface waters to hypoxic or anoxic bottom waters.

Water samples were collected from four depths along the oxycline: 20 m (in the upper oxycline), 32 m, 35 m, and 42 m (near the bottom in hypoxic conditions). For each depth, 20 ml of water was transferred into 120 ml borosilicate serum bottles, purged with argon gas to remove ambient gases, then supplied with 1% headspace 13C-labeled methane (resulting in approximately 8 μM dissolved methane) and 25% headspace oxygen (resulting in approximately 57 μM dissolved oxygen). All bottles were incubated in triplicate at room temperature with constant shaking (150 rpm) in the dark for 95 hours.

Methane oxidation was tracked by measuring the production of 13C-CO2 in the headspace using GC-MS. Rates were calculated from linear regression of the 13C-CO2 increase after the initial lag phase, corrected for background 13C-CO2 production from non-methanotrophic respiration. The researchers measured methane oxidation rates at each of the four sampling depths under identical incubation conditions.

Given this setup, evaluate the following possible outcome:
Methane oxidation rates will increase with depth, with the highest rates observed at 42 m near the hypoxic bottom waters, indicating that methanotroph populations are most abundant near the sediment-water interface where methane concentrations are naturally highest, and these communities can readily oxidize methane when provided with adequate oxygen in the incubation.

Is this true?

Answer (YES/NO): NO